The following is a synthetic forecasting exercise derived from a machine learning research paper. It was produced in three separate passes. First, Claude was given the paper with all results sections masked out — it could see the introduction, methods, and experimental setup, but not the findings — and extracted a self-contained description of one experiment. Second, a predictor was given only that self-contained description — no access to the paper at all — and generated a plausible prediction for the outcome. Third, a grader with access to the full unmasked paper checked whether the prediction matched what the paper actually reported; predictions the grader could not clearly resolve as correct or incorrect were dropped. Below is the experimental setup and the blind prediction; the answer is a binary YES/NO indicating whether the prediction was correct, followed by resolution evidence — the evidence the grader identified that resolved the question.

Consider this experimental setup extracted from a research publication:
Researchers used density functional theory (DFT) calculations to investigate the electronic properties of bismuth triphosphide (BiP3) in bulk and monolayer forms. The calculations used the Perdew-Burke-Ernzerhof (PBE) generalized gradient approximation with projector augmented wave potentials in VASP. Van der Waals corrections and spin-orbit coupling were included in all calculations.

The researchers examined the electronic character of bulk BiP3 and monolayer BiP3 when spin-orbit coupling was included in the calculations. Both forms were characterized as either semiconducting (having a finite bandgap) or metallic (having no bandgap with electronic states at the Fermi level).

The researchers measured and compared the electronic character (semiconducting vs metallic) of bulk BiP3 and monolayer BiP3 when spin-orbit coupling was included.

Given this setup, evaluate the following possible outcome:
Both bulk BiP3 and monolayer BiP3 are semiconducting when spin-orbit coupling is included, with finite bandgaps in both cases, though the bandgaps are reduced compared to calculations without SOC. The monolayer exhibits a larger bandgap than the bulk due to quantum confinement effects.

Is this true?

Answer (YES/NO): NO